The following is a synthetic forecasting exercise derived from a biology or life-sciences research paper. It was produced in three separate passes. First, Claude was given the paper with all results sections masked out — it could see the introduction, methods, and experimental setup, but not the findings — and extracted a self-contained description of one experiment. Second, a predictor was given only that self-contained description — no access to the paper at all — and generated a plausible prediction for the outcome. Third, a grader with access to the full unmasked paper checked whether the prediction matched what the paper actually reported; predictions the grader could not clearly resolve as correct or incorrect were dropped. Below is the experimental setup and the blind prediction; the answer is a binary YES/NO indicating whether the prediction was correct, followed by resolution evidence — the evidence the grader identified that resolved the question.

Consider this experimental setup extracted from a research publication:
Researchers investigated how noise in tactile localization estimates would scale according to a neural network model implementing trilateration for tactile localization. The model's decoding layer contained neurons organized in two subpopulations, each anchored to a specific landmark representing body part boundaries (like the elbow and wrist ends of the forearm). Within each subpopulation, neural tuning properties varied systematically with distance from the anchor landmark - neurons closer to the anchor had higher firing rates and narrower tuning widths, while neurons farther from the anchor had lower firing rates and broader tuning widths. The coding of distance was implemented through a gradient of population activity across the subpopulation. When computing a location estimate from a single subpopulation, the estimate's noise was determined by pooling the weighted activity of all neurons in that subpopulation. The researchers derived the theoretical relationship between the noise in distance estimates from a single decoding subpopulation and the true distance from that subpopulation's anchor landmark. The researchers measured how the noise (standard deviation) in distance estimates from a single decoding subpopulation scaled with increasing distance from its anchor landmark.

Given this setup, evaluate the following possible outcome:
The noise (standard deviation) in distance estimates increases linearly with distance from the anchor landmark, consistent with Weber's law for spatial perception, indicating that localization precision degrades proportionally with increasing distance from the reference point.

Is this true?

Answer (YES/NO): YES